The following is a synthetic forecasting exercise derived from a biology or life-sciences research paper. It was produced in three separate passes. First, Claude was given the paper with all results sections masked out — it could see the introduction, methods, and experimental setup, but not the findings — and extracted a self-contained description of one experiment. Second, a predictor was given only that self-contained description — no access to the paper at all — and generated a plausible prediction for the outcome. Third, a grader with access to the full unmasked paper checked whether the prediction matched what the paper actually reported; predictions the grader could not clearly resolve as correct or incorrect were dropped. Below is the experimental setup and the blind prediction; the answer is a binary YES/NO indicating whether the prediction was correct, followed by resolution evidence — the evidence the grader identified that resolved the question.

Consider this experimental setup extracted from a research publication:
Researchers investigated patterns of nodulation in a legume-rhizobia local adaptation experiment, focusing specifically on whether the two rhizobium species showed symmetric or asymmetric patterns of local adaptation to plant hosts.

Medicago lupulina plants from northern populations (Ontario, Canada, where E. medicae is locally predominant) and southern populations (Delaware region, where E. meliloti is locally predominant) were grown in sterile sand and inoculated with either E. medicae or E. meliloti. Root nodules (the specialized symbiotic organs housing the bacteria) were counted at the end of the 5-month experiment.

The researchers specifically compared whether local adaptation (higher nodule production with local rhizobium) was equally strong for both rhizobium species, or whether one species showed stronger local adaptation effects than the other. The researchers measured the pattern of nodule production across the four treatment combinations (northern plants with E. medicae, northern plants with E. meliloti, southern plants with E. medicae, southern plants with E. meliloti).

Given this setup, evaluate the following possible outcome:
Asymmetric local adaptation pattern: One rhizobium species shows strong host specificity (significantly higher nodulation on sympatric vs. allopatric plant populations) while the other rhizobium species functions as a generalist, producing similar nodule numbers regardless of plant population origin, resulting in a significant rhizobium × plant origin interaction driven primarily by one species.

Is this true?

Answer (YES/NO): YES